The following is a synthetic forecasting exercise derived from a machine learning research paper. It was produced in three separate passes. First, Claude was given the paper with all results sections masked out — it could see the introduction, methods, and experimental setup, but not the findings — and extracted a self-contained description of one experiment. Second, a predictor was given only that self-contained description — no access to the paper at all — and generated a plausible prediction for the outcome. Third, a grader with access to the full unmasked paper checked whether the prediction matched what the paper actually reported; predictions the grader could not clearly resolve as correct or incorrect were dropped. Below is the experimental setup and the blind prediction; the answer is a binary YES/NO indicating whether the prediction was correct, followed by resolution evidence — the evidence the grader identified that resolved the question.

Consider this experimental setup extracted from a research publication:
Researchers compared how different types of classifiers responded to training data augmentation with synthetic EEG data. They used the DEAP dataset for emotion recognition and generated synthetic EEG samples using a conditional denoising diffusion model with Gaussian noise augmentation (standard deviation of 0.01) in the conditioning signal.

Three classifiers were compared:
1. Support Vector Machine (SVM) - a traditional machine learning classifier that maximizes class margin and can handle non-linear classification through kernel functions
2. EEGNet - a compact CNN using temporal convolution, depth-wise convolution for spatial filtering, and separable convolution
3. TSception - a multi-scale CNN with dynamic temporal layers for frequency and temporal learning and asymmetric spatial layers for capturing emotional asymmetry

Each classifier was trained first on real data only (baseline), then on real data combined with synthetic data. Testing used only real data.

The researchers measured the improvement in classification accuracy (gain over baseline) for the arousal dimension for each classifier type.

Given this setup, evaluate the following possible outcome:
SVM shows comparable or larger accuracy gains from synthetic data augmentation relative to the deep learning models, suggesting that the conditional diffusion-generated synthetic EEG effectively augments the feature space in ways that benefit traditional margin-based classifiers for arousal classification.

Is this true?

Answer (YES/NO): NO